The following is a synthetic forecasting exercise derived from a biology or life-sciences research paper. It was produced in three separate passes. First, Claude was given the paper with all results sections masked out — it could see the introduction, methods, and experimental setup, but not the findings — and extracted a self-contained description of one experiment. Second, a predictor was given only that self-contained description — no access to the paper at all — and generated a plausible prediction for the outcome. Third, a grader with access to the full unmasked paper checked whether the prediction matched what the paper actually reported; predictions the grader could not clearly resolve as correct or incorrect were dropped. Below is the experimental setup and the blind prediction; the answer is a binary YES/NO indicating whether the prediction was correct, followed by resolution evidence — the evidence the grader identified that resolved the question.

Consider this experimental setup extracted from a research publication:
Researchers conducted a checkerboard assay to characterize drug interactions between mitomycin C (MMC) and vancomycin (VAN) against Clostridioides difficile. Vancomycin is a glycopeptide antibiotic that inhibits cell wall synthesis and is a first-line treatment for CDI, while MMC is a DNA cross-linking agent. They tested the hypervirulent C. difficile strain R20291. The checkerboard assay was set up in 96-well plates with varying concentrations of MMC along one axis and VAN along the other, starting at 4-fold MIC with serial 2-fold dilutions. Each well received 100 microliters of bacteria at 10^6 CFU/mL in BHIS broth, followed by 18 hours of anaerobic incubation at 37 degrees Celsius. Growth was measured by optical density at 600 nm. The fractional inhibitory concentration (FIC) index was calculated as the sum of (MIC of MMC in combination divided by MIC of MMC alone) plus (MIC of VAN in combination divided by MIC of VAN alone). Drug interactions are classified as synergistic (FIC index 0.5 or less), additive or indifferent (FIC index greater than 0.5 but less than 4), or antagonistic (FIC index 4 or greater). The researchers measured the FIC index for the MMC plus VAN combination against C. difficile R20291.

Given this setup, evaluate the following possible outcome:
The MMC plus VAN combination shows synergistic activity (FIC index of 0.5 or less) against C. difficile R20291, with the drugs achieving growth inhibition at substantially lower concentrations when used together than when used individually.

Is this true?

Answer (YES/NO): NO